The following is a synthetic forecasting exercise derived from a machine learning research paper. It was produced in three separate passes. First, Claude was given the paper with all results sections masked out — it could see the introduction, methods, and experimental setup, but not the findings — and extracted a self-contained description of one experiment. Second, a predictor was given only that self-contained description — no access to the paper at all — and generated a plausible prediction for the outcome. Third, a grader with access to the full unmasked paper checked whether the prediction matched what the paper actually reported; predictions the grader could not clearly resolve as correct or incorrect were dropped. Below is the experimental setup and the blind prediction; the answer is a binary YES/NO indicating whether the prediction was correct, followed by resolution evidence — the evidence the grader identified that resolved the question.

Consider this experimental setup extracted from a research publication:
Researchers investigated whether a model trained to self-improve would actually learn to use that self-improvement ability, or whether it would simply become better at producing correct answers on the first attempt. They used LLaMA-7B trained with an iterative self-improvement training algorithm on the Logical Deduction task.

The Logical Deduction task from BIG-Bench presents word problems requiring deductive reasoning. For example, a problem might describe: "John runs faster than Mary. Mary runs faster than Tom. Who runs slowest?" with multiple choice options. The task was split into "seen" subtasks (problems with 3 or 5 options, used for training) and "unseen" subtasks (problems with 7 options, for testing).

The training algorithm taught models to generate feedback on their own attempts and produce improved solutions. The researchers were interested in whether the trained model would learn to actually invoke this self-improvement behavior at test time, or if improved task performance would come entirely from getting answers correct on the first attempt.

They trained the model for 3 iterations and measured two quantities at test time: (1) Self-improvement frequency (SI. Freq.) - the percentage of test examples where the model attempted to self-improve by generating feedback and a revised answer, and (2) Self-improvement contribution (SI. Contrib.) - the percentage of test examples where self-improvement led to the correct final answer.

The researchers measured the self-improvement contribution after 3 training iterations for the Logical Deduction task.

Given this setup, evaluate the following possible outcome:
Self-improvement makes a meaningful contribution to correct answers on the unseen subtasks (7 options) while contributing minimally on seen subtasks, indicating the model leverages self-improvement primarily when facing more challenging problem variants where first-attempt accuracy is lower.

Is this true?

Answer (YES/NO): NO